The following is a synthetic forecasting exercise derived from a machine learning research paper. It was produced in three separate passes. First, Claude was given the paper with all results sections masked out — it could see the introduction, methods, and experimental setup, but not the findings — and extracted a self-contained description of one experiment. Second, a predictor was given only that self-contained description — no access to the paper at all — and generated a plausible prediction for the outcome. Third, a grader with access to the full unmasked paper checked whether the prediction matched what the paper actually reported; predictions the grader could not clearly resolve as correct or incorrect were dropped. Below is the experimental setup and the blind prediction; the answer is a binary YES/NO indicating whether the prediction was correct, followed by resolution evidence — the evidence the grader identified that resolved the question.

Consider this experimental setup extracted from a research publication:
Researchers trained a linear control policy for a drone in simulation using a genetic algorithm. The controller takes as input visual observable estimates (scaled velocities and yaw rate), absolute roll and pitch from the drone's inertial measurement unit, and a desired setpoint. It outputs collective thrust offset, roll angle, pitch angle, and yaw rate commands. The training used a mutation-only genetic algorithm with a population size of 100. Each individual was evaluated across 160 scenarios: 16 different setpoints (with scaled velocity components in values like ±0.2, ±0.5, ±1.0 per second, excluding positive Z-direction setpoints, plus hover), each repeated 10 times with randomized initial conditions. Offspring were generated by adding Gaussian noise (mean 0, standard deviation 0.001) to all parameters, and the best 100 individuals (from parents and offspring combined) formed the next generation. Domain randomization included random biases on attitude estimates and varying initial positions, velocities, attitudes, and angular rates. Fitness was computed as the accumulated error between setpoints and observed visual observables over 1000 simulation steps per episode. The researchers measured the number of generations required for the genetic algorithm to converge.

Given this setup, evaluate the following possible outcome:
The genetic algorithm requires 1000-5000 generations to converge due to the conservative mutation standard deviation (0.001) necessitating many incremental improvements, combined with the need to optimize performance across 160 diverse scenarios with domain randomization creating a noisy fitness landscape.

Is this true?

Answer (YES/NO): NO